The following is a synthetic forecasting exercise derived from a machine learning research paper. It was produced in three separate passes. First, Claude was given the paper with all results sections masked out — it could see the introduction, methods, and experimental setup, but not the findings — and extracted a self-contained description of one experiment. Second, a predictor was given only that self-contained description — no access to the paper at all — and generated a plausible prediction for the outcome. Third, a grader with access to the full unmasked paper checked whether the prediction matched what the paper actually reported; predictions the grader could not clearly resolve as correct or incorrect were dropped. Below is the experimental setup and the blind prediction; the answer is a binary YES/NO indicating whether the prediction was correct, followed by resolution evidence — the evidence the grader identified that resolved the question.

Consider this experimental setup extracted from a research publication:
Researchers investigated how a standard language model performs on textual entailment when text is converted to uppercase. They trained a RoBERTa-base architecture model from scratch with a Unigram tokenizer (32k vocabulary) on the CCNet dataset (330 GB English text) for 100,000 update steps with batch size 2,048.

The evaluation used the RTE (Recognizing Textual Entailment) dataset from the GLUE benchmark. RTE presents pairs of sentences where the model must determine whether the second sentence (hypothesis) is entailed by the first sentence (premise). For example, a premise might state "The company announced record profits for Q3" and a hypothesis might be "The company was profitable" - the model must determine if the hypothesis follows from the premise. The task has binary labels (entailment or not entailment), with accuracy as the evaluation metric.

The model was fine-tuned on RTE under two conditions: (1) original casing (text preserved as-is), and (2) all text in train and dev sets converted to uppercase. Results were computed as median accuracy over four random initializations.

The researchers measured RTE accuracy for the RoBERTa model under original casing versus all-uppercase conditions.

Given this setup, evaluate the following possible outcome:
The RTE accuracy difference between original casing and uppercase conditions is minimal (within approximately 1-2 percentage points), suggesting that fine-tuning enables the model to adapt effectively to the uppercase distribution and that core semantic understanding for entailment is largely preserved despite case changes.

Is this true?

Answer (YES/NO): NO